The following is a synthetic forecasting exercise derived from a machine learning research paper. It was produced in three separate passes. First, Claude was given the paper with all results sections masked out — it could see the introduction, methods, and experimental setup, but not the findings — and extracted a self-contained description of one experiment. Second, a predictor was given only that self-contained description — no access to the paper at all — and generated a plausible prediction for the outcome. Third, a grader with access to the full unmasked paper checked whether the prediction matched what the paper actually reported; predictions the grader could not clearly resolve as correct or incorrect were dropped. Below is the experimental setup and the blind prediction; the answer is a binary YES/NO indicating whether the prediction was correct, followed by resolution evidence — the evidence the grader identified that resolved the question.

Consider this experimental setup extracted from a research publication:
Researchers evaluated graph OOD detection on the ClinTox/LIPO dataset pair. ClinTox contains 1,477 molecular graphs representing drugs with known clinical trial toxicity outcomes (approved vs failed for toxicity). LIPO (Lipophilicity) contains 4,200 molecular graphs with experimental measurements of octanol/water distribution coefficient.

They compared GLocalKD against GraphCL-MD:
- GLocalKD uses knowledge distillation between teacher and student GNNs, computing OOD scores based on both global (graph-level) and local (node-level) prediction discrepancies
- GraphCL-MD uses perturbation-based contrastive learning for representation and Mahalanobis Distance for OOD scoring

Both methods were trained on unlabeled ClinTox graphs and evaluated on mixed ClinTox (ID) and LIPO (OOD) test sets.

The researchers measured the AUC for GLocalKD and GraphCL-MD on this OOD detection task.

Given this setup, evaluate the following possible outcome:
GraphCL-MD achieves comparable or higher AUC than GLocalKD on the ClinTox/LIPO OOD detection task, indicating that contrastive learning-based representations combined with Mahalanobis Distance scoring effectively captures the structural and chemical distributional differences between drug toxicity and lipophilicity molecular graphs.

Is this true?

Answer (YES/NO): NO